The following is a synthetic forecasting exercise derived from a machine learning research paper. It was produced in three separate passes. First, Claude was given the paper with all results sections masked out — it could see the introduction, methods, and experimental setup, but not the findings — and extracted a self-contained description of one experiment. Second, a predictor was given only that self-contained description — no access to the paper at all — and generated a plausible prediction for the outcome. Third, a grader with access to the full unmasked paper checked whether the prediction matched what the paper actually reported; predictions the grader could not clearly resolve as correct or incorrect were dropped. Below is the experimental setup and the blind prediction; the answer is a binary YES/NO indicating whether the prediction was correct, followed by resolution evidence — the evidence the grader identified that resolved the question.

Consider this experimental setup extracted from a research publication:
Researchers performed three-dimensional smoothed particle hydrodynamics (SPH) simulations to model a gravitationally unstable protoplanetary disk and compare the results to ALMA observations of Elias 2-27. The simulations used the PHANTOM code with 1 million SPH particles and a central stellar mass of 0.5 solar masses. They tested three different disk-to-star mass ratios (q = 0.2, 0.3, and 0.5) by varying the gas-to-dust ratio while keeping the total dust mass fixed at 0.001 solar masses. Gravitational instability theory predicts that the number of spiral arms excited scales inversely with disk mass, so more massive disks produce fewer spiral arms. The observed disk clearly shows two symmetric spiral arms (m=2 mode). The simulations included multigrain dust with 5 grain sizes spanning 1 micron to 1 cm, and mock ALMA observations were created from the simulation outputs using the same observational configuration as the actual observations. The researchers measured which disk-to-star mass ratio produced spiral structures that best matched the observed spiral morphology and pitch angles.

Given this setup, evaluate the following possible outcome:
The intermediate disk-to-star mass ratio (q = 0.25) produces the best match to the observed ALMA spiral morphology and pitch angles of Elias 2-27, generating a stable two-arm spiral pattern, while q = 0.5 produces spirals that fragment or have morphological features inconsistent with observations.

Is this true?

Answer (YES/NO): NO